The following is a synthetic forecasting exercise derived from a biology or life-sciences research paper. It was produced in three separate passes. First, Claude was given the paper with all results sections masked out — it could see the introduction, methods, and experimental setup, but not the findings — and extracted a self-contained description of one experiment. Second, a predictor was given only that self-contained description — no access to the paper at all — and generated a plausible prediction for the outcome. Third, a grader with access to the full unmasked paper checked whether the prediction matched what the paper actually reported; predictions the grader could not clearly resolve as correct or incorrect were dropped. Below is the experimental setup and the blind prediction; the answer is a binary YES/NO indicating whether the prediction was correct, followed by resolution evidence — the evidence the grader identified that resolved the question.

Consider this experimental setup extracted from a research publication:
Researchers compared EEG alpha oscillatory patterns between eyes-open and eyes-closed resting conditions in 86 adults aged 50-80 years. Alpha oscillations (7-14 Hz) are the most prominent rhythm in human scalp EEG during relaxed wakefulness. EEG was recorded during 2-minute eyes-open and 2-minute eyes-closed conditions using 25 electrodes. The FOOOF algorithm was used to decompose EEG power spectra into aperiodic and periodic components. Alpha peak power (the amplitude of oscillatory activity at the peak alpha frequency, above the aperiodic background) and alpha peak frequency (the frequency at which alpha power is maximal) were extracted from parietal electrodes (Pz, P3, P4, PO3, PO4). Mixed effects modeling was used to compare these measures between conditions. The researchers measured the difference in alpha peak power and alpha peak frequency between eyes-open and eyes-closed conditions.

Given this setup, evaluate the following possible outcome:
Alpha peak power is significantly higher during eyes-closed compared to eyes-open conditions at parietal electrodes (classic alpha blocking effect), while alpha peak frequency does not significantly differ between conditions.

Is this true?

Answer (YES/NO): NO